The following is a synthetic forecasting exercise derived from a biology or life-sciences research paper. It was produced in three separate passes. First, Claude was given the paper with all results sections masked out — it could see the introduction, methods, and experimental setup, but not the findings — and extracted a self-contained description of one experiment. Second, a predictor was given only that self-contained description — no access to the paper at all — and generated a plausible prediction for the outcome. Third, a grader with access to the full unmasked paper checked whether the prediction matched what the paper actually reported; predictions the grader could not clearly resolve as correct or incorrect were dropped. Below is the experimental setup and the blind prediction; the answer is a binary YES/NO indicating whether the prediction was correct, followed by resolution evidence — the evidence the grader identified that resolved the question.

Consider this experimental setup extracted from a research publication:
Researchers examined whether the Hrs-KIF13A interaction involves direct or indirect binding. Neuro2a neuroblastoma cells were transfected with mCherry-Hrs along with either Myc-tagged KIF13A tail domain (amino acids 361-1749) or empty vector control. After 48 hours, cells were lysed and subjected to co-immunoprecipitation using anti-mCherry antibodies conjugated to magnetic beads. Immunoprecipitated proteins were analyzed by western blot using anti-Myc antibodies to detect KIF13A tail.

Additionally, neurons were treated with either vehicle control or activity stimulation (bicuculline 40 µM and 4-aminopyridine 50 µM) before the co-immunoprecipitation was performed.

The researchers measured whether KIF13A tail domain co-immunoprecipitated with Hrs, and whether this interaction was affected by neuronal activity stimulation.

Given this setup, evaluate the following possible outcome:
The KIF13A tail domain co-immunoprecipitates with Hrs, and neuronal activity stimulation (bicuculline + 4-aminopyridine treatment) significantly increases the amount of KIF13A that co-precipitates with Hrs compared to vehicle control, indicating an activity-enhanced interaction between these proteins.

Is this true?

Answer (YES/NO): YES